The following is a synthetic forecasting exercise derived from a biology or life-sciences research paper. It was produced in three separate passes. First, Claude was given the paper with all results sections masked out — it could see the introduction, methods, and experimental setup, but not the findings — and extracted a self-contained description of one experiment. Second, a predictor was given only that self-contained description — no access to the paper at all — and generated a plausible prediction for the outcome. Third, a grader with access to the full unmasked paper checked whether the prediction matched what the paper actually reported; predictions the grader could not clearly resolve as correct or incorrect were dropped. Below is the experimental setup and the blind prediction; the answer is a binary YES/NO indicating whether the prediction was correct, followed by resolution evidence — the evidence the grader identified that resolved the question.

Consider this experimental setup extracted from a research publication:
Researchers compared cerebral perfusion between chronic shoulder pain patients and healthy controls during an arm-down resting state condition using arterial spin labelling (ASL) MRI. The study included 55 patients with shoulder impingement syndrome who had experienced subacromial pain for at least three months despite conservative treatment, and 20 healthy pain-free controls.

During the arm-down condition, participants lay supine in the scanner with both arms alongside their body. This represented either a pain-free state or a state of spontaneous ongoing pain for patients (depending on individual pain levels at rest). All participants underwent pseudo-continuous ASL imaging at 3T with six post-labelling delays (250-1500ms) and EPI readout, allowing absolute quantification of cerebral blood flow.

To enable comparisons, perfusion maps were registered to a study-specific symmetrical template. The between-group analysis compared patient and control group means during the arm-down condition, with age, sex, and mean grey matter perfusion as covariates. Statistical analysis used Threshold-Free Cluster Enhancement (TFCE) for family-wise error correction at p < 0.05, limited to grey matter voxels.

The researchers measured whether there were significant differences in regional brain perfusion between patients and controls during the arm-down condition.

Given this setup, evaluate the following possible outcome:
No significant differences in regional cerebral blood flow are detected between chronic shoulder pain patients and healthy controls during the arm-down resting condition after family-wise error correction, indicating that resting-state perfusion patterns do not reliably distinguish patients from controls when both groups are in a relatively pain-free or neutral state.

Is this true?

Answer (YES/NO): YES